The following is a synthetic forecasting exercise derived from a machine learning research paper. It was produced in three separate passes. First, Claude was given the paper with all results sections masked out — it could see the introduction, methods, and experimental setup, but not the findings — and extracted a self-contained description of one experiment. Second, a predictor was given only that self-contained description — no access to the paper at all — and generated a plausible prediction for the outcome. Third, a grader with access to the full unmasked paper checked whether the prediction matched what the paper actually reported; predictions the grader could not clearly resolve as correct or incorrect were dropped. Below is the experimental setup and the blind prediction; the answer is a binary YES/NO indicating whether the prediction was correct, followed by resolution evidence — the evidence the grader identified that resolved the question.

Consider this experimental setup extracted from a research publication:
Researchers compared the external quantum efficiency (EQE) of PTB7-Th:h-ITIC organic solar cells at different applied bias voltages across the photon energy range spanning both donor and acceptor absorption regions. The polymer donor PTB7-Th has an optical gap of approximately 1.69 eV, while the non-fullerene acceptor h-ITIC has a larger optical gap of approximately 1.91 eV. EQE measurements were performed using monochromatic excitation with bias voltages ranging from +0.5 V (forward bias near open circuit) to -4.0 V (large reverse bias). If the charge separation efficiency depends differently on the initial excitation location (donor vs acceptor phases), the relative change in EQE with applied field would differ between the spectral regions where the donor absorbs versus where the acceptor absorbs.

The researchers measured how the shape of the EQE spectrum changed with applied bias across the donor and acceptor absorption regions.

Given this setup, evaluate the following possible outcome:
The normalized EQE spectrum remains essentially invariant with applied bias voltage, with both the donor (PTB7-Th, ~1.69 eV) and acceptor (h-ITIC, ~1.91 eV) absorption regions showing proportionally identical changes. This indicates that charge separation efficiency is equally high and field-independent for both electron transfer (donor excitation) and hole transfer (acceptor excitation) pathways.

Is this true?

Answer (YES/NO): NO